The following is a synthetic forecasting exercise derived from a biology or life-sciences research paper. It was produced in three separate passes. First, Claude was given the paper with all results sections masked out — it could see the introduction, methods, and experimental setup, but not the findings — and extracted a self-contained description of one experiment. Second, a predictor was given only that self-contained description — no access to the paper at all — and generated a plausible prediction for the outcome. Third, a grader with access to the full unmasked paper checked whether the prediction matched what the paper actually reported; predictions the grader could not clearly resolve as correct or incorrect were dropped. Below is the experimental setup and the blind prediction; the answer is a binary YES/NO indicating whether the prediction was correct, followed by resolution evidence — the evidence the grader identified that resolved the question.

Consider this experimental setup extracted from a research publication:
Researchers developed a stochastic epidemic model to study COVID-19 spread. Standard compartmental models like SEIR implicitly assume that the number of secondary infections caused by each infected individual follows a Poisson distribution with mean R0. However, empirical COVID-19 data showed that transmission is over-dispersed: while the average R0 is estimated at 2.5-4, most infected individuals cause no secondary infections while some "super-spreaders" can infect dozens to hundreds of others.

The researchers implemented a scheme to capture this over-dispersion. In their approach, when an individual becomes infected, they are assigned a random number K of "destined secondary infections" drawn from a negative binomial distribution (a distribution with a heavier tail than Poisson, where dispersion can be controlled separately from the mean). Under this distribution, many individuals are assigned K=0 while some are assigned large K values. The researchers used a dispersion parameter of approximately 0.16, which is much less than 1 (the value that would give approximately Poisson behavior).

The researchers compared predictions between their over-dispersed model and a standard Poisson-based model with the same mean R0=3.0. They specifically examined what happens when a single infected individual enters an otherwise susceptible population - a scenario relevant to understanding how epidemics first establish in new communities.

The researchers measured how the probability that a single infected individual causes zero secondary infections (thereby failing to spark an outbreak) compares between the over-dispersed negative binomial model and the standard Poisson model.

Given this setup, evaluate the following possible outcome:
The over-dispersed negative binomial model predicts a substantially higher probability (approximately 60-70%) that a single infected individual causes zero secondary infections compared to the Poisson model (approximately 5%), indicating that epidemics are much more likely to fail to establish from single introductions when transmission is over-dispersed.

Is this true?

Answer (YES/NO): YES